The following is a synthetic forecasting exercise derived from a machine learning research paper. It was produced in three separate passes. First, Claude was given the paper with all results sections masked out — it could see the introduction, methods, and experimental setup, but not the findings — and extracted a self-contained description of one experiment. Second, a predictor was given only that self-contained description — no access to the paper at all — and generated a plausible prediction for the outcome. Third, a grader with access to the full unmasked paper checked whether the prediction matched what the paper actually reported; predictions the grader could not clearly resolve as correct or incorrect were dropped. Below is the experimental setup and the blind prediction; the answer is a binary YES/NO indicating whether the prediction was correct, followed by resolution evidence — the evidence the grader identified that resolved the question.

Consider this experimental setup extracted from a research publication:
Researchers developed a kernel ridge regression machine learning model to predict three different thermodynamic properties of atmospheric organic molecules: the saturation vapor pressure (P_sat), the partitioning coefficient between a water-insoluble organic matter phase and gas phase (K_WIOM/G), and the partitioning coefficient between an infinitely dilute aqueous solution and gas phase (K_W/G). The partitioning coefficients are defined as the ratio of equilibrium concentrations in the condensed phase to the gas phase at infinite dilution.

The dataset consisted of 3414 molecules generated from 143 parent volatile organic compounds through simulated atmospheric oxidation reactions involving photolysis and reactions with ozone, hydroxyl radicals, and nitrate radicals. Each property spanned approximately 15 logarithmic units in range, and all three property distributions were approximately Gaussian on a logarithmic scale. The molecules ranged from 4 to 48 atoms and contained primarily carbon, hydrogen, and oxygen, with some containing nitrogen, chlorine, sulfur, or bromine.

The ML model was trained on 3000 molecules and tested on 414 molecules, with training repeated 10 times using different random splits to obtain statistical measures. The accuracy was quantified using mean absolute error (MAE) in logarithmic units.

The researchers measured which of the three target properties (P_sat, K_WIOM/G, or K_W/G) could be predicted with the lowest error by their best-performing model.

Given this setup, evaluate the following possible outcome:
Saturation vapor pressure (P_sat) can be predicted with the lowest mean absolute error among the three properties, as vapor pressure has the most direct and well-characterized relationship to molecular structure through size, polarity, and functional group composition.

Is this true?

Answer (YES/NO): NO